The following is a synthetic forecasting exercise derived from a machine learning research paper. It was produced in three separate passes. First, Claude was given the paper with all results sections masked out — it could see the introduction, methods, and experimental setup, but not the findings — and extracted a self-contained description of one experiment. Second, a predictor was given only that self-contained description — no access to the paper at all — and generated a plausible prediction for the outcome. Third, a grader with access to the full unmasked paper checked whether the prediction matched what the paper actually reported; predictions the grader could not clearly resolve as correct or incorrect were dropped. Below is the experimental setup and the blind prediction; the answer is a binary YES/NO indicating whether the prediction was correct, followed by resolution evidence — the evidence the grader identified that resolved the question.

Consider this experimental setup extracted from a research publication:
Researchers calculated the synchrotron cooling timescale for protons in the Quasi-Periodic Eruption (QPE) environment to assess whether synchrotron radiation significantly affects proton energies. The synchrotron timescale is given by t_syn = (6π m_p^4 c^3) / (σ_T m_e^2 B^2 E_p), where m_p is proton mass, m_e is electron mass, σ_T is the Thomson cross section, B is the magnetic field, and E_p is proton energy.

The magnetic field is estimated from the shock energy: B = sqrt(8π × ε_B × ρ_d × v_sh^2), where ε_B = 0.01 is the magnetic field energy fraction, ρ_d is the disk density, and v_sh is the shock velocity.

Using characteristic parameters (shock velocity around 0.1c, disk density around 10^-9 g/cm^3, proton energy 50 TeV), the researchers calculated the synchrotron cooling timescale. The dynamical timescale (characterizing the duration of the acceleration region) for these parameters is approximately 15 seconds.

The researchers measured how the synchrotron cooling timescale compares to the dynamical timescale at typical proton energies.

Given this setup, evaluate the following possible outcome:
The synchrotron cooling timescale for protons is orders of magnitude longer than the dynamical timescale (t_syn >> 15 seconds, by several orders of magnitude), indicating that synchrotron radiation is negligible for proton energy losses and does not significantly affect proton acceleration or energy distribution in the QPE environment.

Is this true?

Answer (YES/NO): YES